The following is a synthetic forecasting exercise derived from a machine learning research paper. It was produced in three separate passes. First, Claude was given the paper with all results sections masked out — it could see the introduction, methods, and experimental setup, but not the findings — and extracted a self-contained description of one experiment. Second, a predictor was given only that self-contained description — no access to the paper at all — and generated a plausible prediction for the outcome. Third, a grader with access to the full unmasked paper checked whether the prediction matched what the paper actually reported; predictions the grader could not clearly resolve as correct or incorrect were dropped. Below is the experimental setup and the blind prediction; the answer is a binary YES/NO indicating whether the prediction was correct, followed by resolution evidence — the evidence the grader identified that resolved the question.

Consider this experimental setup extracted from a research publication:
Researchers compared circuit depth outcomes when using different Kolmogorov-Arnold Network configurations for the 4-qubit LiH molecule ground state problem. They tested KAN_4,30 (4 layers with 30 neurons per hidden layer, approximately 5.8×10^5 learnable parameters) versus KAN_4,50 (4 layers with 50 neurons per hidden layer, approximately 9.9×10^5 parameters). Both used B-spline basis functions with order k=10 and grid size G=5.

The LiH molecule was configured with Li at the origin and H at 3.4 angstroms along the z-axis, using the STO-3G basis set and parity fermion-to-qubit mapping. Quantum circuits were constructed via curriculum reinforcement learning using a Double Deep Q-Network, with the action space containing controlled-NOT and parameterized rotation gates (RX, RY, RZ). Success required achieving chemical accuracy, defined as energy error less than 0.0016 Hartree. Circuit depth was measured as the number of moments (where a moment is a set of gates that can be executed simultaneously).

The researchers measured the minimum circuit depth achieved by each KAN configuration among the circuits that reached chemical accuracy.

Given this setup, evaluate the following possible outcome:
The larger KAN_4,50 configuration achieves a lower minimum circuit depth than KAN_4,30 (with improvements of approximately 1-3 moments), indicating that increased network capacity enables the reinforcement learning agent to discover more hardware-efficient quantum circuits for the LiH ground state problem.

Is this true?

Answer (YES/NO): YES